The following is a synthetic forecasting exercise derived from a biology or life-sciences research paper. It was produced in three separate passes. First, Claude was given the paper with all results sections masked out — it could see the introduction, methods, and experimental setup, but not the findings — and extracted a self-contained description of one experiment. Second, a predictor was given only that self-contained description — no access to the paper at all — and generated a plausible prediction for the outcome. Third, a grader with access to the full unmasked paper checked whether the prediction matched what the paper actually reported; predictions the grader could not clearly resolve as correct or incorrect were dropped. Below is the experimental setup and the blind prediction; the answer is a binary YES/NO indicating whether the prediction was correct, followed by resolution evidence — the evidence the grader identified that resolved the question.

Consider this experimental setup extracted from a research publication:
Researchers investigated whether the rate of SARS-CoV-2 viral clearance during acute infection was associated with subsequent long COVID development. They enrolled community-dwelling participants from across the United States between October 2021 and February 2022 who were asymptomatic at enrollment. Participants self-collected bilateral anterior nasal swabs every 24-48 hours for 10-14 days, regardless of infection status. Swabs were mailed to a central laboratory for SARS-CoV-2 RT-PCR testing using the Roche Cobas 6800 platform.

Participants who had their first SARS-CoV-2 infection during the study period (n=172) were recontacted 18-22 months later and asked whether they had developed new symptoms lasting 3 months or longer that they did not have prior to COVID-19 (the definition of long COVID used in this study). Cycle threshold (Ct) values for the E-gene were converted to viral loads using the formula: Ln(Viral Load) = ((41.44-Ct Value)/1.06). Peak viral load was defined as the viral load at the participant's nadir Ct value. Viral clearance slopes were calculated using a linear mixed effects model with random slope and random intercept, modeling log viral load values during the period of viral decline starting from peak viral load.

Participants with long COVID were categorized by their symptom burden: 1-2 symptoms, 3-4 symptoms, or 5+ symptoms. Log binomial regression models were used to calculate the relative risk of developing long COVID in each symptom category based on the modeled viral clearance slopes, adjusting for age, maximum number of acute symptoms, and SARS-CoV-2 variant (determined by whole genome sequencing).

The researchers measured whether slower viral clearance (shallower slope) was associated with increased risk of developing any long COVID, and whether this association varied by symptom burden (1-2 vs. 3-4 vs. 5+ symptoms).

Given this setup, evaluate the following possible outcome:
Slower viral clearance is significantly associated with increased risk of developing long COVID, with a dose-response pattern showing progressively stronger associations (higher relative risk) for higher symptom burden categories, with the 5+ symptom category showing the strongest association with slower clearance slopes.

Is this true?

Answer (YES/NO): NO